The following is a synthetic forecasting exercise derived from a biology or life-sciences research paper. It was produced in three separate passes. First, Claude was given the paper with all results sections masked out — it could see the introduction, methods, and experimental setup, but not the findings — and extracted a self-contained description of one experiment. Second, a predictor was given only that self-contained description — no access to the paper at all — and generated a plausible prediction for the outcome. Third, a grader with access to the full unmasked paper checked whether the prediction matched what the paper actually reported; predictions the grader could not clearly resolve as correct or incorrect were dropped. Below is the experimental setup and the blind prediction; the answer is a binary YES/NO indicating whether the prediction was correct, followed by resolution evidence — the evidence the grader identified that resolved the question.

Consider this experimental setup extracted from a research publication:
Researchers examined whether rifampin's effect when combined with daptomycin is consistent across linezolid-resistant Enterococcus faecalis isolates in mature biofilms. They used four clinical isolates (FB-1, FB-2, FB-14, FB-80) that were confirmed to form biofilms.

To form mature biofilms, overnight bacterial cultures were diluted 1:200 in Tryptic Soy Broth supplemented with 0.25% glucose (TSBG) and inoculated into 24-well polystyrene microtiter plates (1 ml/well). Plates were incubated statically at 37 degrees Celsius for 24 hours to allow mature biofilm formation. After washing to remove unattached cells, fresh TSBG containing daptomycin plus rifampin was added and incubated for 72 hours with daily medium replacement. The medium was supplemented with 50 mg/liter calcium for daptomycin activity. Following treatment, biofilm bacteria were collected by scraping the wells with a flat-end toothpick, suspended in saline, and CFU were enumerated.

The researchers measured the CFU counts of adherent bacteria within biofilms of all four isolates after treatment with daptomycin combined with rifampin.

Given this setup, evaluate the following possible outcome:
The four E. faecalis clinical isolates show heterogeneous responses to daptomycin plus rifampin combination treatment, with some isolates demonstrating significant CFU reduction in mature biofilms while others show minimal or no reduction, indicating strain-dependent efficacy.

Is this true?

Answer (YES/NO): YES